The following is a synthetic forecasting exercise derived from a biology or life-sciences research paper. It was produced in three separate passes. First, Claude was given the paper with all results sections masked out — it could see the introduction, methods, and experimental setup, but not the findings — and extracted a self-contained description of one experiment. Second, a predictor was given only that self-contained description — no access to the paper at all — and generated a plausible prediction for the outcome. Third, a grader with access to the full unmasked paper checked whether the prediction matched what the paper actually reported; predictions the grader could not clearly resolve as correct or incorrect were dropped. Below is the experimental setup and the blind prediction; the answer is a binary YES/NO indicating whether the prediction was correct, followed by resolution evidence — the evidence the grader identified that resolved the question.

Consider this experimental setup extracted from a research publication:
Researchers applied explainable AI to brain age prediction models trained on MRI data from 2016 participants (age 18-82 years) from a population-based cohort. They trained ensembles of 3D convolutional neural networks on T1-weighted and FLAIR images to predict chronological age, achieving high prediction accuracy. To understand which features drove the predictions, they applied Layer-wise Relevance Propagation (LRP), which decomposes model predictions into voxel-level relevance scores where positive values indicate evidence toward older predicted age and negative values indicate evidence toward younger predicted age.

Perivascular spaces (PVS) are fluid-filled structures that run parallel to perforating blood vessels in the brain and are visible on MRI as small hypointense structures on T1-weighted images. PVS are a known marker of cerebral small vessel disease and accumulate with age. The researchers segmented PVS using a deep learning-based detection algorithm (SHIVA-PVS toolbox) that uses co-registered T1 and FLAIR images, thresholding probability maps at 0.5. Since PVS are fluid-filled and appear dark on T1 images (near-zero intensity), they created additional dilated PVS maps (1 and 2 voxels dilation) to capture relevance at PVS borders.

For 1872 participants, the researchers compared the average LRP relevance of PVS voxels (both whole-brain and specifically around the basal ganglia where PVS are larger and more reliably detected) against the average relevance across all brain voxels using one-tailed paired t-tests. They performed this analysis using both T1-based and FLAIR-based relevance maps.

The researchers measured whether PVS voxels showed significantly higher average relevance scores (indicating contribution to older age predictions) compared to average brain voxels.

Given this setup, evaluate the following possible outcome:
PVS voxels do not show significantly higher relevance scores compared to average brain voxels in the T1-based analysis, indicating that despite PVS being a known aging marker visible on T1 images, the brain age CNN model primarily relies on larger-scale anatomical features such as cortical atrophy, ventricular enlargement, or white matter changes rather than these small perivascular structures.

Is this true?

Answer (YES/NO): YES